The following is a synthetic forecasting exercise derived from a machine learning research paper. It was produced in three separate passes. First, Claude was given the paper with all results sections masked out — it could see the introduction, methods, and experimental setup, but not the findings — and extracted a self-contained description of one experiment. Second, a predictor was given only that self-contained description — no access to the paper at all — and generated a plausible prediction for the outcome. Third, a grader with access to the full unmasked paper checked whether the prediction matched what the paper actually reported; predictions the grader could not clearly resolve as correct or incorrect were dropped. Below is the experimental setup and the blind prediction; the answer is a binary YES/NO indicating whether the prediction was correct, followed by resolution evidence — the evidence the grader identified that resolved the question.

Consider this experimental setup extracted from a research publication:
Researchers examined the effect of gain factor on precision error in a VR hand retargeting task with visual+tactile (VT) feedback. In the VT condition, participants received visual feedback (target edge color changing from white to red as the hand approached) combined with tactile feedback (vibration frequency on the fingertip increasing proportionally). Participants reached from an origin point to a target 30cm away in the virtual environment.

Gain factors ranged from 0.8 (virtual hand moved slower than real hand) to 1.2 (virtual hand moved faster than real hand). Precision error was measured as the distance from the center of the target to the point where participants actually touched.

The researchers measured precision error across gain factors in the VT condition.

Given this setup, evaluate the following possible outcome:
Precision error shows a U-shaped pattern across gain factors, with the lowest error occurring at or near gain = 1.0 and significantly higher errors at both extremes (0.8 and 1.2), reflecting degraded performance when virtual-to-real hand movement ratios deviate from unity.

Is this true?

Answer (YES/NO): NO